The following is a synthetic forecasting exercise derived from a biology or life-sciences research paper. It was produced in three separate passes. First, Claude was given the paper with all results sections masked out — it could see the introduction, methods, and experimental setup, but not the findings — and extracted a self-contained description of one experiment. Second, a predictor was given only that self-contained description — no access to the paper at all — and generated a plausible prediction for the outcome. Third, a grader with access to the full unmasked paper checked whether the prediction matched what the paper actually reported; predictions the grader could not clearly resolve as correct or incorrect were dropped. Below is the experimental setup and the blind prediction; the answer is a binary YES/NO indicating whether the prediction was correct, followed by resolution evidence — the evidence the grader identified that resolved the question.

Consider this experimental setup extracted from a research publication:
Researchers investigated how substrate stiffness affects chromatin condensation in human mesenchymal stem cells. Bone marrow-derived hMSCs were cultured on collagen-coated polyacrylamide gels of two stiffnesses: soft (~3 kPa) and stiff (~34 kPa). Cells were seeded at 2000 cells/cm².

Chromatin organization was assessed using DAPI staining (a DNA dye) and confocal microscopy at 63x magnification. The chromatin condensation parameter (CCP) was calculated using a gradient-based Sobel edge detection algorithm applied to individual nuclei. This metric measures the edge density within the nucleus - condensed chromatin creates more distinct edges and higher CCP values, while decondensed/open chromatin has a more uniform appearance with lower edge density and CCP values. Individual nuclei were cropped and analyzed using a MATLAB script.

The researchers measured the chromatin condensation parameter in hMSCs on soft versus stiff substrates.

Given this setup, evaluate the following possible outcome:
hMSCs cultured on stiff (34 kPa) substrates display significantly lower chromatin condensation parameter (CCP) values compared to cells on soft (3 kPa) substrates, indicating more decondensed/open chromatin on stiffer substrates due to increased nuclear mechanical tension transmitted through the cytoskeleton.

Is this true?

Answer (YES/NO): YES